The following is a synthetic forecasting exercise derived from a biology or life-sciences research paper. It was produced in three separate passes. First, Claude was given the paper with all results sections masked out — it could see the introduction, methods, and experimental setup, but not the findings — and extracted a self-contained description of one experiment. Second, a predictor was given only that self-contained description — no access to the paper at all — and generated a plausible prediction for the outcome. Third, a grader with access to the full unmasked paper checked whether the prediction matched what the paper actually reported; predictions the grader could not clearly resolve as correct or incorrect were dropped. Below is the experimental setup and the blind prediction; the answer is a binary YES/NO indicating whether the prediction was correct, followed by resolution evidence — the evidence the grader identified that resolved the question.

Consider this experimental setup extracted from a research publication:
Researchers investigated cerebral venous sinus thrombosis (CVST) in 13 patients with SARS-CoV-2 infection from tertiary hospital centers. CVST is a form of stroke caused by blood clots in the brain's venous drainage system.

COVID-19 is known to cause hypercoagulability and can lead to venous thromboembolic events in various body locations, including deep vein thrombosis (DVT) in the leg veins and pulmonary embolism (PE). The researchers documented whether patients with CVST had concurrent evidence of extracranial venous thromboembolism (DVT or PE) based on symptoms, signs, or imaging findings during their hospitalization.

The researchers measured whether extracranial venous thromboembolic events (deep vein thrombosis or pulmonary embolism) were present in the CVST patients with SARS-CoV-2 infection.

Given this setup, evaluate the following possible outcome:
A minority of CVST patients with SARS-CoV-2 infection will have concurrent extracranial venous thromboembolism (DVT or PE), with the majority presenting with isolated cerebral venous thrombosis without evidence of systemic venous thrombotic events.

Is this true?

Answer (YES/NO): NO